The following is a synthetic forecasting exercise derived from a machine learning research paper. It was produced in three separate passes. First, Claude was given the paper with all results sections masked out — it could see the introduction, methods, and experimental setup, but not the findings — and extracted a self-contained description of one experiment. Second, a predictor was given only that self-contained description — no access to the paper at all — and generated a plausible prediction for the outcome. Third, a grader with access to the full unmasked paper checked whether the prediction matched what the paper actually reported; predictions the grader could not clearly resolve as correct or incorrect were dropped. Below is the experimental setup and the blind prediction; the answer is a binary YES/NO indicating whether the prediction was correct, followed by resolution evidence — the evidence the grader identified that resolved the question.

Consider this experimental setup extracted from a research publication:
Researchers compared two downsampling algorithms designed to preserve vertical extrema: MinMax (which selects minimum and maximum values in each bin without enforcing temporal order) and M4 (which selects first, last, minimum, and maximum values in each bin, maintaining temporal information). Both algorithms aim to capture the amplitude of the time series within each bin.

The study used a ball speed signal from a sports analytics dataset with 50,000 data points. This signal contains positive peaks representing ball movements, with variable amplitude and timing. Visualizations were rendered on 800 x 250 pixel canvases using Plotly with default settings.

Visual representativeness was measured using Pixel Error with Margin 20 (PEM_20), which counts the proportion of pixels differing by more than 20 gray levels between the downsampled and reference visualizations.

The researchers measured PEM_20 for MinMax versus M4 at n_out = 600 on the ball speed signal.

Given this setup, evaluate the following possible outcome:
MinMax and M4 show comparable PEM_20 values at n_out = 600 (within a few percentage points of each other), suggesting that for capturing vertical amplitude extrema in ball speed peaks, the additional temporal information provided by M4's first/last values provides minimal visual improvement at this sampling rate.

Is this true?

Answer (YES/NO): NO